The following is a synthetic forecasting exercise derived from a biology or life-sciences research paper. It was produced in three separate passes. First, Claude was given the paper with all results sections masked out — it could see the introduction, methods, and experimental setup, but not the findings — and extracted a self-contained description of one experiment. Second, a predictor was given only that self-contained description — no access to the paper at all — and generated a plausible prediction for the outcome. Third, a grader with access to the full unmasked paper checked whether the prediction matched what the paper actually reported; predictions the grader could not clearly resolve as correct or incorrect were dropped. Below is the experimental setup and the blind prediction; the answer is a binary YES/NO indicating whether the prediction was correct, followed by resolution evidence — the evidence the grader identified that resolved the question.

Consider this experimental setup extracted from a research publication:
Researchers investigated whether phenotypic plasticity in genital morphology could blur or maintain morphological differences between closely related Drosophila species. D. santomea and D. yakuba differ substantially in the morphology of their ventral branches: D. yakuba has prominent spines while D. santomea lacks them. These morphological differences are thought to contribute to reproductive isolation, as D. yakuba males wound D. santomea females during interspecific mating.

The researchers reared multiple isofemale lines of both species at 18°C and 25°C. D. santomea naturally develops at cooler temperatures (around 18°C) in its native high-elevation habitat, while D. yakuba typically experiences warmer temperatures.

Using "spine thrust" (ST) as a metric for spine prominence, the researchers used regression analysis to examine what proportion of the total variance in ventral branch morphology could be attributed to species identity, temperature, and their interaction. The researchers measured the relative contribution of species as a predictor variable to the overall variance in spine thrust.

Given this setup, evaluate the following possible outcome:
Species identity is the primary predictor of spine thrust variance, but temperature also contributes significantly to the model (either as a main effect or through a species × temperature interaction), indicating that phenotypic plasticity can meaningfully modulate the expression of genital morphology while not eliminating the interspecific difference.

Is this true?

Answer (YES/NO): YES